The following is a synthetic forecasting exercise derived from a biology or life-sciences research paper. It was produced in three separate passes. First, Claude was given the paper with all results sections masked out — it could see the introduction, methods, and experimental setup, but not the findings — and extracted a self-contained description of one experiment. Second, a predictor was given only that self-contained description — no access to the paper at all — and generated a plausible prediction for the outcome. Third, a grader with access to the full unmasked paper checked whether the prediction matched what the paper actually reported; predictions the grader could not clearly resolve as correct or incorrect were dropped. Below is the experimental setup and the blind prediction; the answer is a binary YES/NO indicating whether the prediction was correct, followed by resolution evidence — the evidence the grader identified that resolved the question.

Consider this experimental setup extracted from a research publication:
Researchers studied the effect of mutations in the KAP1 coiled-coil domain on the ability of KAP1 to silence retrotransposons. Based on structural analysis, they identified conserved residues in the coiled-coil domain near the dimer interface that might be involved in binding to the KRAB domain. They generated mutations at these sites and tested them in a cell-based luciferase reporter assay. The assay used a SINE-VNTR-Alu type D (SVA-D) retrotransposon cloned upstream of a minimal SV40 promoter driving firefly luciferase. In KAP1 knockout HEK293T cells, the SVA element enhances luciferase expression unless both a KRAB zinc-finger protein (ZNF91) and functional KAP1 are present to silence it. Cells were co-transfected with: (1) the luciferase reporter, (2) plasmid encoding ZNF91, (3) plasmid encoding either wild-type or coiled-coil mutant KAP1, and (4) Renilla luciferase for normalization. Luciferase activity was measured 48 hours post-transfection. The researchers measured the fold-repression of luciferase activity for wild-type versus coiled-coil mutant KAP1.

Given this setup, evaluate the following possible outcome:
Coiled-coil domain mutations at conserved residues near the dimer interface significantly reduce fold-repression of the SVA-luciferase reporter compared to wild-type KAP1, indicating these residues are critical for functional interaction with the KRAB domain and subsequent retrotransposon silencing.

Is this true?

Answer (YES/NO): YES